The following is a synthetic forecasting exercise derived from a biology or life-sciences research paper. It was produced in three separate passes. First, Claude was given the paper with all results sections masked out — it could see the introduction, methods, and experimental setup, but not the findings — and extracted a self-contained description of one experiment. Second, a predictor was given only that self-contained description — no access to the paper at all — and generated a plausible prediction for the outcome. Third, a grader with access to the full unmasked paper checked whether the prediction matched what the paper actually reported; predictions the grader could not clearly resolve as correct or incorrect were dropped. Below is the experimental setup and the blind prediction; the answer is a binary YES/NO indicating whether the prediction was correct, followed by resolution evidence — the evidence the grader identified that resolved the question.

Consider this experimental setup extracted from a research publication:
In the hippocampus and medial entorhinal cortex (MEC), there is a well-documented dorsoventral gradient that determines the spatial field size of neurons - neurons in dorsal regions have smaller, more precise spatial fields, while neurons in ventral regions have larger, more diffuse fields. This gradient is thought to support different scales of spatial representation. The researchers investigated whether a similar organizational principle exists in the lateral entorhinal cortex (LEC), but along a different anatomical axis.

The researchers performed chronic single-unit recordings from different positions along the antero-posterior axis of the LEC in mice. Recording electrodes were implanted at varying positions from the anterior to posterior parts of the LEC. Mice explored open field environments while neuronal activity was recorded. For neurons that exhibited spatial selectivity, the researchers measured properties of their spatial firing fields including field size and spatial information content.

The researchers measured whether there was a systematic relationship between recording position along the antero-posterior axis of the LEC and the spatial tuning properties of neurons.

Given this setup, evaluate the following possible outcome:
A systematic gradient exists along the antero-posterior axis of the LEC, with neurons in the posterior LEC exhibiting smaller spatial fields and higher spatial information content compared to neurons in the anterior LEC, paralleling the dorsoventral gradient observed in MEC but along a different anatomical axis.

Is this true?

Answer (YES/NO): NO